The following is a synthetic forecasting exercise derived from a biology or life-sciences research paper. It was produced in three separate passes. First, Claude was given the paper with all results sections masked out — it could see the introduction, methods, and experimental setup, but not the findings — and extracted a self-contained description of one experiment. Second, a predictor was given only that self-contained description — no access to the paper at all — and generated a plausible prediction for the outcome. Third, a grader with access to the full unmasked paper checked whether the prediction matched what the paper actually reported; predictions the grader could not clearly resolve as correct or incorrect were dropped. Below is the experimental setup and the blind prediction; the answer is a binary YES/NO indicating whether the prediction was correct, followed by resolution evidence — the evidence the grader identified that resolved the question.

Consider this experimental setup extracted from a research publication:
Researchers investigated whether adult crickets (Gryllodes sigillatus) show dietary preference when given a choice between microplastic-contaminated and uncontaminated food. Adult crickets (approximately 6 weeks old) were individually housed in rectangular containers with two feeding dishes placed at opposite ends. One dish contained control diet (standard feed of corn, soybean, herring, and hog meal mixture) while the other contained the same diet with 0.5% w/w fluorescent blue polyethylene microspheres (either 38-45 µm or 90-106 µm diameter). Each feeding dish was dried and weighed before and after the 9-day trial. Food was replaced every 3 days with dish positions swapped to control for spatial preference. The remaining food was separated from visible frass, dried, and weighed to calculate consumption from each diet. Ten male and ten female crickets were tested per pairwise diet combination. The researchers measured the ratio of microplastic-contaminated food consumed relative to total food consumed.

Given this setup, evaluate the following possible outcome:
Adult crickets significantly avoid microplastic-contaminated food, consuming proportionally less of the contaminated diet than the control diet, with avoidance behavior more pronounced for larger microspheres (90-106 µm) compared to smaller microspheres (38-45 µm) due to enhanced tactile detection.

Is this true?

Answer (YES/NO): NO